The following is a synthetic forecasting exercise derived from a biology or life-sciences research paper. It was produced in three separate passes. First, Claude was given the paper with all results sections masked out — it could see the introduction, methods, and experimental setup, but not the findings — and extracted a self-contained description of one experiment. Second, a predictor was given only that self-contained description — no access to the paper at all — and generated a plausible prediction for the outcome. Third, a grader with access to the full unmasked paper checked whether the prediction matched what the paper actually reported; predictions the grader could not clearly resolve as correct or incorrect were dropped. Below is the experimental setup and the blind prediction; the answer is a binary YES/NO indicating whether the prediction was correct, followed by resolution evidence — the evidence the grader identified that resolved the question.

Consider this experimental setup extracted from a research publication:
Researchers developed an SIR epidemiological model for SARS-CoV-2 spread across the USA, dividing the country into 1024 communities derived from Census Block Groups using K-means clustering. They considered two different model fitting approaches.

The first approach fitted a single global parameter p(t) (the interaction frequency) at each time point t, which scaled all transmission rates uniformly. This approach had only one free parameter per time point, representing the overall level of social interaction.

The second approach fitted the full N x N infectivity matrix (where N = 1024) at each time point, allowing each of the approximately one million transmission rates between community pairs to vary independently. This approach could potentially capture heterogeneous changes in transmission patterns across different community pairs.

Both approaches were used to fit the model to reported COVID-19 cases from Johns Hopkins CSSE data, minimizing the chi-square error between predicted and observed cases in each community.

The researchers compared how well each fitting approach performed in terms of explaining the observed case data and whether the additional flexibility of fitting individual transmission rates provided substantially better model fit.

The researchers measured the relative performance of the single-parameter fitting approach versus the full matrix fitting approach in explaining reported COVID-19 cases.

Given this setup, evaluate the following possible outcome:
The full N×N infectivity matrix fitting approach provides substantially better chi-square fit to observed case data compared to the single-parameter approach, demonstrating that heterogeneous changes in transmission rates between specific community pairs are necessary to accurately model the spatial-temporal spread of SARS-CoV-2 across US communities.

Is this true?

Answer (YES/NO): NO